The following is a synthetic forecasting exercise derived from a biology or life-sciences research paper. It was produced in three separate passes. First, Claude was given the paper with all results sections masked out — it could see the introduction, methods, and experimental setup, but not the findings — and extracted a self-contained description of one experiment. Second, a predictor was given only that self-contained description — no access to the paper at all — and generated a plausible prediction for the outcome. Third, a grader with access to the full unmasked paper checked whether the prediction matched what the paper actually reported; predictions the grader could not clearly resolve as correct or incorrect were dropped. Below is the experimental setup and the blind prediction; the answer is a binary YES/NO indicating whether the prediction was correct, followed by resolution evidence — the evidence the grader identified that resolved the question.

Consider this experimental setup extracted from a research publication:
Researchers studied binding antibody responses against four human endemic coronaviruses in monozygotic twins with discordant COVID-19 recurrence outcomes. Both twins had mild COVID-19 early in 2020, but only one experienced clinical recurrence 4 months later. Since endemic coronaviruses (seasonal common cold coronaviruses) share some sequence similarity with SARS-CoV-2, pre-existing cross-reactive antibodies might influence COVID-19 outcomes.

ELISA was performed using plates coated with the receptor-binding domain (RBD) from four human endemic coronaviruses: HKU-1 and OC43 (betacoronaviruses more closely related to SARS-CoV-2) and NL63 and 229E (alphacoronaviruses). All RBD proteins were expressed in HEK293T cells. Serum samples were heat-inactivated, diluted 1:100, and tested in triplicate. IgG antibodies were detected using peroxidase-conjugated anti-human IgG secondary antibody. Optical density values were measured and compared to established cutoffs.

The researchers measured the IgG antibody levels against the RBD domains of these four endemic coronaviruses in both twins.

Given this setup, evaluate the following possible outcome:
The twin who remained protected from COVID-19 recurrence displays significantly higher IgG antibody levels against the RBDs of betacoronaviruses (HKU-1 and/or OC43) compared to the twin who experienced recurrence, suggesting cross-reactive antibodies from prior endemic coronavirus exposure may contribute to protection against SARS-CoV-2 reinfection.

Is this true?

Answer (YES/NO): NO